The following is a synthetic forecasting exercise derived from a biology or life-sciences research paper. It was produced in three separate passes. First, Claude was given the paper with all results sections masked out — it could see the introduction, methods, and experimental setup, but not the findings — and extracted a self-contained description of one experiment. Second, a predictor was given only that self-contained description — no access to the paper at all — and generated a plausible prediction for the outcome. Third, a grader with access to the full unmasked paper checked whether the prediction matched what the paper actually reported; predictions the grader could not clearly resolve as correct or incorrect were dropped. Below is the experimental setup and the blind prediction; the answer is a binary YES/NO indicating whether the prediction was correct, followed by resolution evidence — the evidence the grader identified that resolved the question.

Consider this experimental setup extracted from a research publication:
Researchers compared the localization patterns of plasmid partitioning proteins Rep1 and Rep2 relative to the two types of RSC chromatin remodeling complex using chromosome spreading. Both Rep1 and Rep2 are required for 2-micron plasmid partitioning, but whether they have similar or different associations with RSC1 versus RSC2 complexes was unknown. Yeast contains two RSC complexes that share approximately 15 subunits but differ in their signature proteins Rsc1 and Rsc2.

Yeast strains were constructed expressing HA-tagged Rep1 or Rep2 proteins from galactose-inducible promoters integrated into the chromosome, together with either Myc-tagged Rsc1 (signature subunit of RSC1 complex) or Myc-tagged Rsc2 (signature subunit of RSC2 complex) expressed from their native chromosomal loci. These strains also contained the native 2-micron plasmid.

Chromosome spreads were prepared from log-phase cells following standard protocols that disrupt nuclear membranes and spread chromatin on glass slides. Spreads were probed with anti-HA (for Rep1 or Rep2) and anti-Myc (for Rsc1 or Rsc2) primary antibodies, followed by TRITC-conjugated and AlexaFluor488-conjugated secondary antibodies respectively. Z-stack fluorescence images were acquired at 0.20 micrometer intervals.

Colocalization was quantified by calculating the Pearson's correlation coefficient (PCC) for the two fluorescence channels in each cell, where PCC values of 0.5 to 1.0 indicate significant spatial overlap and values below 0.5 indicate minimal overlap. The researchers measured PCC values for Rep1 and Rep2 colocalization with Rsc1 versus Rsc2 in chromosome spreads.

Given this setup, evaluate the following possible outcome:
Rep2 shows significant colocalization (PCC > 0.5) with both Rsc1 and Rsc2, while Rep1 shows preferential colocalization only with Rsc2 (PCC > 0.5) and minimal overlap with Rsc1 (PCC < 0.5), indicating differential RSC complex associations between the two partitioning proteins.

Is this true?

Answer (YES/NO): NO